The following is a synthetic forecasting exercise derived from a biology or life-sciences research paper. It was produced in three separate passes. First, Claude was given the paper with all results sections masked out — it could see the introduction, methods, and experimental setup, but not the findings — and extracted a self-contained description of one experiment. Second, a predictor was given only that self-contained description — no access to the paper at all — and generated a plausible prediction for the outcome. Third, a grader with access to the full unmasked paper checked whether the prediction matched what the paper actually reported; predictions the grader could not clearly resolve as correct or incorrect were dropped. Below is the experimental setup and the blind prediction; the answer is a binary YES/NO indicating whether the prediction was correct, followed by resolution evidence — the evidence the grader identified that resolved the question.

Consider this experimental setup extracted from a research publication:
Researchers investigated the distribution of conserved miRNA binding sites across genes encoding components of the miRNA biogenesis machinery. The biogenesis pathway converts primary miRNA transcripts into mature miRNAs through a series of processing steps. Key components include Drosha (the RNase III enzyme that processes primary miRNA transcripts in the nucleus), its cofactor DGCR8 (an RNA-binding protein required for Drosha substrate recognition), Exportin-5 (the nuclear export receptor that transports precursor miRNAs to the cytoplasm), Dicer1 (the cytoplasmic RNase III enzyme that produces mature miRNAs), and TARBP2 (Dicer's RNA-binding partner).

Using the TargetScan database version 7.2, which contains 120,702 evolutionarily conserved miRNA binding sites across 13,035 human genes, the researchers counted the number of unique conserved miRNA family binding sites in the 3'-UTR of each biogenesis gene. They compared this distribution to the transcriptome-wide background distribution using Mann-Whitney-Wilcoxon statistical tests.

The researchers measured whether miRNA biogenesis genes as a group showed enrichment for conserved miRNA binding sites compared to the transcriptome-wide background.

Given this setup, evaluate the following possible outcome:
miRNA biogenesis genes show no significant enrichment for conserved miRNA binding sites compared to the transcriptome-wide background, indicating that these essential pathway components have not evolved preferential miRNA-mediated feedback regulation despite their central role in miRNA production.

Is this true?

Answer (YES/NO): YES